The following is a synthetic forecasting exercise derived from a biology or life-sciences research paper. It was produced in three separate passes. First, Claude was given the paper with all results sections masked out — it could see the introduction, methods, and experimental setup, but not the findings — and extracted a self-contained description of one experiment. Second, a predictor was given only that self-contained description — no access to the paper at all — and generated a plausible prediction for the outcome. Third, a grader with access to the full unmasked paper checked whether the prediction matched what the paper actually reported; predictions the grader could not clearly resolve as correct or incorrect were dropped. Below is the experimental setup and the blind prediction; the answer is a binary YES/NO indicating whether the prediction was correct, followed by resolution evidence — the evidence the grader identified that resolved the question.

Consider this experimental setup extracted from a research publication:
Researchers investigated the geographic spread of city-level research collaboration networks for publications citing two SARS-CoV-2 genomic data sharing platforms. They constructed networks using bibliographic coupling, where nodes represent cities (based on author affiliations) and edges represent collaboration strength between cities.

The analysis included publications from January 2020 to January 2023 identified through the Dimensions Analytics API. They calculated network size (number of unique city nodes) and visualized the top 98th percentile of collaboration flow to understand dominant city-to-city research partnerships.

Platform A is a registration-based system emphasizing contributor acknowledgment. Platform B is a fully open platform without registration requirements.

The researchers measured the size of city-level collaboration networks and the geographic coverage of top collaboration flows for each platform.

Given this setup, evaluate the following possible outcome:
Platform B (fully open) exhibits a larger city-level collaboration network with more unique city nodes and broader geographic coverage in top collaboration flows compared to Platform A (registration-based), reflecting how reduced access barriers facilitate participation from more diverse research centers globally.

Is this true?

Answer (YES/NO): NO